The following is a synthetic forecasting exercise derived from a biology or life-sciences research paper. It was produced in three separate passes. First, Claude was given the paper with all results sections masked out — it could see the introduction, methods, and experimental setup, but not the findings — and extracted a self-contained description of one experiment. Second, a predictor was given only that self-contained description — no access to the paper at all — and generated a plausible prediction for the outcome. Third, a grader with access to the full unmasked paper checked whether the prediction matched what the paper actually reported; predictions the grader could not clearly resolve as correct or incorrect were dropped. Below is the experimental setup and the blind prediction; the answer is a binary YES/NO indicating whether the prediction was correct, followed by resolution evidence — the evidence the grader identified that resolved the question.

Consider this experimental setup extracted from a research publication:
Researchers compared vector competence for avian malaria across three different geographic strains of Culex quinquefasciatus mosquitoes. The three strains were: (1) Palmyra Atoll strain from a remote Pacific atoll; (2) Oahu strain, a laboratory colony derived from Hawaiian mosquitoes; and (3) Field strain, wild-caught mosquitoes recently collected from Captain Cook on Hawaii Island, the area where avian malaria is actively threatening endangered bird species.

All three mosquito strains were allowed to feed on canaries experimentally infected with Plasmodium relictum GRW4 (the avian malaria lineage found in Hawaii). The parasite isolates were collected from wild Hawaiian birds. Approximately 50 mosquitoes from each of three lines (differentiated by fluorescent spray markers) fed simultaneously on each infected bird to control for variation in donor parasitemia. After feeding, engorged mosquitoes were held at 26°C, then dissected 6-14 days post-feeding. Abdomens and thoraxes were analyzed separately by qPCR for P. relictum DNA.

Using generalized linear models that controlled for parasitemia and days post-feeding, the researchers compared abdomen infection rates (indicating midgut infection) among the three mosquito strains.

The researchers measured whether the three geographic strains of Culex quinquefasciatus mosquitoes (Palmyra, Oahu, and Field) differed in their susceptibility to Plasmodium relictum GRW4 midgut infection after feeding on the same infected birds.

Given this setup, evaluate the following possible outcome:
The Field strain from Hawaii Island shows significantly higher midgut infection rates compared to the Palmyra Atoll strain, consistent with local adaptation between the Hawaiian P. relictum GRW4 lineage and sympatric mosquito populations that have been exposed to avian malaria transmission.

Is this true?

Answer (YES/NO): NO